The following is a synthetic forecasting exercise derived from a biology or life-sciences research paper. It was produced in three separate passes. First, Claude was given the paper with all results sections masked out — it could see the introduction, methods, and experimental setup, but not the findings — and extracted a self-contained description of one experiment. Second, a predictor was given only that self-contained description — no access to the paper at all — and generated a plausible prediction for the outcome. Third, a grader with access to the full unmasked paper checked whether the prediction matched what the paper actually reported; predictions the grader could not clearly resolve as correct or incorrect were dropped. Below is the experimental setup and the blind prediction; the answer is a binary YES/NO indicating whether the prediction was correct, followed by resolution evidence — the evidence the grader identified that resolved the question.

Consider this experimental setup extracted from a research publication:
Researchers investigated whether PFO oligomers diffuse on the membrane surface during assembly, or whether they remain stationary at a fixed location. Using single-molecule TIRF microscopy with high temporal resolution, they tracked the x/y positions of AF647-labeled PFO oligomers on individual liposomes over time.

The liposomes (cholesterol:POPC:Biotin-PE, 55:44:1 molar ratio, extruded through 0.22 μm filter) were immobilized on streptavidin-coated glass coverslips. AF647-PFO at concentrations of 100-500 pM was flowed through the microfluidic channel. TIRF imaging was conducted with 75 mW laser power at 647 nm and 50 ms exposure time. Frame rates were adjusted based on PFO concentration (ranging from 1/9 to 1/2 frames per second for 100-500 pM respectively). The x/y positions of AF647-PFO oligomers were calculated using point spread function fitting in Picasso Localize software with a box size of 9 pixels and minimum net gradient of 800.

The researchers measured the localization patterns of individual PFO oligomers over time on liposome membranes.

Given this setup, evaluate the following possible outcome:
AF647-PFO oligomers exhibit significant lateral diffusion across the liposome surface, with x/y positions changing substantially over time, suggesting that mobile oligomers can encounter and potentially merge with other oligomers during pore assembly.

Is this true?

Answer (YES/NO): NO